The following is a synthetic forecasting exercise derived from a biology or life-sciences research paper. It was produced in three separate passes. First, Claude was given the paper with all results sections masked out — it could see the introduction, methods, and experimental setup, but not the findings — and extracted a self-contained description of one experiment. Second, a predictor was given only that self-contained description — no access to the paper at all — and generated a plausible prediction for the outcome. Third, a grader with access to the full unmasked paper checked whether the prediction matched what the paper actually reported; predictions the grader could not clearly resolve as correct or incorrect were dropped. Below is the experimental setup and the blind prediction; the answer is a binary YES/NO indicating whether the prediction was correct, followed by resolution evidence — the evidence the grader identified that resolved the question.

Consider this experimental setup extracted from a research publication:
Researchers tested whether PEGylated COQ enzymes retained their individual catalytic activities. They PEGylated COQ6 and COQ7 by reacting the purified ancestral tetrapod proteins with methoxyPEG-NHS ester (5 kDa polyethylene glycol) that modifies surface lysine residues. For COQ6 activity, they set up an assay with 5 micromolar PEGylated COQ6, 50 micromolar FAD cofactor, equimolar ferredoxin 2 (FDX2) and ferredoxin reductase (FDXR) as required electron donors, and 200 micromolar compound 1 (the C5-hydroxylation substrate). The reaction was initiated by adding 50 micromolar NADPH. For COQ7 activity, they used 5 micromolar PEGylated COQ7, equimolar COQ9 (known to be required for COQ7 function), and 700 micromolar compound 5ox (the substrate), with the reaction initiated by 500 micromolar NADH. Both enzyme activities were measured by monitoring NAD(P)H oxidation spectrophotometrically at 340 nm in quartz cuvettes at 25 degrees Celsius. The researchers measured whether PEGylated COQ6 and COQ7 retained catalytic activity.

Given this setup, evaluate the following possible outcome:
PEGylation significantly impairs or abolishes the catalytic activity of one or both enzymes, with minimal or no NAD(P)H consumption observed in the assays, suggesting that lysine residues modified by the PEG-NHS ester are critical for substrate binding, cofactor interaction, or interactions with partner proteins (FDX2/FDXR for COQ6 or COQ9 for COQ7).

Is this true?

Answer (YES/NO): NO